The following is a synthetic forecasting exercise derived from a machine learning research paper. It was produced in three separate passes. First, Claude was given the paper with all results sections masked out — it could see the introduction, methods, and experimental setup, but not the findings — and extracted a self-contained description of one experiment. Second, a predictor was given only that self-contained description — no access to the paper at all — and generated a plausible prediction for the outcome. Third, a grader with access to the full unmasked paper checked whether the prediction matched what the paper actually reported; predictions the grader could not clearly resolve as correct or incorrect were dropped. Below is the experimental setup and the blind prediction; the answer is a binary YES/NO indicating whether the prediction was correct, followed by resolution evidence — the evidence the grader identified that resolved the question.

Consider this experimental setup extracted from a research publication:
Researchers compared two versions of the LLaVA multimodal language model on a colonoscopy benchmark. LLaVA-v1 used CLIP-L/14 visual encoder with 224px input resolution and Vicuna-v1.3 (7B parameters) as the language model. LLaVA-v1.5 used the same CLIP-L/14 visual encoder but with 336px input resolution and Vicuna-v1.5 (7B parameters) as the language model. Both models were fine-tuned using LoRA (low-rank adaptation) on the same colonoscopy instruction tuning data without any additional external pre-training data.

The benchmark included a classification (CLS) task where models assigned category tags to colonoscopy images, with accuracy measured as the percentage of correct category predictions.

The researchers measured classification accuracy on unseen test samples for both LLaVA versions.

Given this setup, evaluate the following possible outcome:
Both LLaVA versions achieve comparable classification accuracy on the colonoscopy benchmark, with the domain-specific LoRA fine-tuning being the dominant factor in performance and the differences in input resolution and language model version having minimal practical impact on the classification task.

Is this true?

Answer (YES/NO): NO